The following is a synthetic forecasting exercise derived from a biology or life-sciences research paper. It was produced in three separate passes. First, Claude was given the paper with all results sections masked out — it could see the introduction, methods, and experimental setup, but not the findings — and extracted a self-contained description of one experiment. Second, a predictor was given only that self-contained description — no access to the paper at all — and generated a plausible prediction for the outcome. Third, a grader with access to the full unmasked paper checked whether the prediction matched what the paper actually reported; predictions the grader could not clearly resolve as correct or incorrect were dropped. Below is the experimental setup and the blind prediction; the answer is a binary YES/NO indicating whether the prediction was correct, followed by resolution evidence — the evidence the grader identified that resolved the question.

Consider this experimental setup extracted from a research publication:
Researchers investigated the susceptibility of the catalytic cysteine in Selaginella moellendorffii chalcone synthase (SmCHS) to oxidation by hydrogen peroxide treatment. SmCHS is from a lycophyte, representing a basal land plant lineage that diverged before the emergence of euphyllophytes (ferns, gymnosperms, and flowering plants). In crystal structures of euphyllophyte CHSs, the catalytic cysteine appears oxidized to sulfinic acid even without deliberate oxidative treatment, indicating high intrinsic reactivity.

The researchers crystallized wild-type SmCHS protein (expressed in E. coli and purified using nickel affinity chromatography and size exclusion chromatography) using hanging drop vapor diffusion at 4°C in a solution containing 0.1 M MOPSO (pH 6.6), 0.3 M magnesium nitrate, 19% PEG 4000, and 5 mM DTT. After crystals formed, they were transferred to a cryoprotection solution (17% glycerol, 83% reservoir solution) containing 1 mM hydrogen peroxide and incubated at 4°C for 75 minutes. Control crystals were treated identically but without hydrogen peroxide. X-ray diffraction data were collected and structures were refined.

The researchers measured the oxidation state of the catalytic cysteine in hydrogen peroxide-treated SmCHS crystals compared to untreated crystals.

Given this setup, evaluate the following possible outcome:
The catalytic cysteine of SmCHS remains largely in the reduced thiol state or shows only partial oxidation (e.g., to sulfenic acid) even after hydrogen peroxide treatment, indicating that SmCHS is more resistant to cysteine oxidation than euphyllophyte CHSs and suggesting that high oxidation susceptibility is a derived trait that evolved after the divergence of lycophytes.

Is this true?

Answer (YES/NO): YES